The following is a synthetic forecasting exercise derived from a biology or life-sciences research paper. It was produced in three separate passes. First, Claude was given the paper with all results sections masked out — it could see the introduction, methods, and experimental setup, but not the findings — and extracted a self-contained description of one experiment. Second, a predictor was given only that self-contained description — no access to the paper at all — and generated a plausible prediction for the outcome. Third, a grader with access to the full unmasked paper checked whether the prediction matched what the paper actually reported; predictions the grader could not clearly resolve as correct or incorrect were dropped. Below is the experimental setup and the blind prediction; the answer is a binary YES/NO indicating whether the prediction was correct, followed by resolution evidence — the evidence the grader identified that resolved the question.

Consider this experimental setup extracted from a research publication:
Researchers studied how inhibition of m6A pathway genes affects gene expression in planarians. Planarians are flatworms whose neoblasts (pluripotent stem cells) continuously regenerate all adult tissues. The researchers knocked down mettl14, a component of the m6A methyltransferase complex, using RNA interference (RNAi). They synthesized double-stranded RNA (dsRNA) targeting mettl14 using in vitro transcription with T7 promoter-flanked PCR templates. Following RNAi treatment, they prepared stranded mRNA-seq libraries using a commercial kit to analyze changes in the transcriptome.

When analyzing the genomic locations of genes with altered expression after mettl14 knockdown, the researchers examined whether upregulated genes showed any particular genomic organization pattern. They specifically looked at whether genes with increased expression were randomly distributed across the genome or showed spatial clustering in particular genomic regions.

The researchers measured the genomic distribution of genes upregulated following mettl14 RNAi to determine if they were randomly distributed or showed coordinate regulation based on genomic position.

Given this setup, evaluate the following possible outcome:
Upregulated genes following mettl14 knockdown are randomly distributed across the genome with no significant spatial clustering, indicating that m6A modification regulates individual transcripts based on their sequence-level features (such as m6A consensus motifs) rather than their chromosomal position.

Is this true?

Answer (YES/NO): NO